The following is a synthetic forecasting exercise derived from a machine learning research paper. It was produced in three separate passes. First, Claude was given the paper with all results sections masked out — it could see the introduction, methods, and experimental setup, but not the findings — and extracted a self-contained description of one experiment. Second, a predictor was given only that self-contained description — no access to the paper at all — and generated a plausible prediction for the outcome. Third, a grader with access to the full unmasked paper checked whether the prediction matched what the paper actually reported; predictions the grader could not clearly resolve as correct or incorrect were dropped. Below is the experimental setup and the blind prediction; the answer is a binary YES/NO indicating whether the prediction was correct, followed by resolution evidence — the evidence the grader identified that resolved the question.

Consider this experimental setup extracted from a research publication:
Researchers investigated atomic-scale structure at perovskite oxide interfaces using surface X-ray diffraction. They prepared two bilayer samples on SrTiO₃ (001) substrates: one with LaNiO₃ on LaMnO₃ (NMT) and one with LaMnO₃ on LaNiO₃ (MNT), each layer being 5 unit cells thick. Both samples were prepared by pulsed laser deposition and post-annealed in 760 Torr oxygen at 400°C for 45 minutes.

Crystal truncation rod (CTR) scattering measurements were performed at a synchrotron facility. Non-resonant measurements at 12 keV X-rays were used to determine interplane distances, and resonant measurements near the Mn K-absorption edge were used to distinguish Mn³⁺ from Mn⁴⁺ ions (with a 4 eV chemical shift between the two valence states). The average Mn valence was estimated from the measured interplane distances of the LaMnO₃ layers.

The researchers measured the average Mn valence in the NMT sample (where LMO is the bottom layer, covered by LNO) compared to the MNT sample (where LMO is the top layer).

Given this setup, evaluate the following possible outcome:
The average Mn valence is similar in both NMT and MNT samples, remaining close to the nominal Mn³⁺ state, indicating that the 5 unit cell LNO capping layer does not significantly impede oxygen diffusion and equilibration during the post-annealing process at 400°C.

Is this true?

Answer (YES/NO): NO